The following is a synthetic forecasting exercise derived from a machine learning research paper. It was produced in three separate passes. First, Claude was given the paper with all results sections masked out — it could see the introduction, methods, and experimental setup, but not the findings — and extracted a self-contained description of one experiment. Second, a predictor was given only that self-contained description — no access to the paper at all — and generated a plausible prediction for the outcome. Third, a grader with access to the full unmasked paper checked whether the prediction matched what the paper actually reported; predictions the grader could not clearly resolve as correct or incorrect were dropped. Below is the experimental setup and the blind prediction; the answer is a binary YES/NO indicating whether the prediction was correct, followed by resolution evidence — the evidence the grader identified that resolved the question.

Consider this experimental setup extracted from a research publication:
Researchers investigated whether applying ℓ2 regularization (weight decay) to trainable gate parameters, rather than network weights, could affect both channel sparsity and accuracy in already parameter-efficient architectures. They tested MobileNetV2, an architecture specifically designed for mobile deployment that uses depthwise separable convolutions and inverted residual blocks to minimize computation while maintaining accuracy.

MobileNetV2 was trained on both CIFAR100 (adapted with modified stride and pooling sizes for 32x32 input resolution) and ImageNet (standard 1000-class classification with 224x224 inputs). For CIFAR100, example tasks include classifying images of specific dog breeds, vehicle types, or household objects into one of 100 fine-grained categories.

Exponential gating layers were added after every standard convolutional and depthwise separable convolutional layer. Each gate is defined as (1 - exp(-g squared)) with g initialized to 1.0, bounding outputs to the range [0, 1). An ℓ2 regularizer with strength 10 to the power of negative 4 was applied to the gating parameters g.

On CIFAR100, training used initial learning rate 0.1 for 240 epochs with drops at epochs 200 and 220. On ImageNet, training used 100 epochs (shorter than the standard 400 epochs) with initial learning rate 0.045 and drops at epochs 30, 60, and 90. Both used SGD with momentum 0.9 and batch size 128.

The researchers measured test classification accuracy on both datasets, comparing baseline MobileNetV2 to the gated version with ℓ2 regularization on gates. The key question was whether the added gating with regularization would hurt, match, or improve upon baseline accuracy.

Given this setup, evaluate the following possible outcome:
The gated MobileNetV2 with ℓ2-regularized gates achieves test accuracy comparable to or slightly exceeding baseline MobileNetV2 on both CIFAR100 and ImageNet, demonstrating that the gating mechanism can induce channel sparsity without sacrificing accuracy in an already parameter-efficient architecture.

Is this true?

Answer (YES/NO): YES